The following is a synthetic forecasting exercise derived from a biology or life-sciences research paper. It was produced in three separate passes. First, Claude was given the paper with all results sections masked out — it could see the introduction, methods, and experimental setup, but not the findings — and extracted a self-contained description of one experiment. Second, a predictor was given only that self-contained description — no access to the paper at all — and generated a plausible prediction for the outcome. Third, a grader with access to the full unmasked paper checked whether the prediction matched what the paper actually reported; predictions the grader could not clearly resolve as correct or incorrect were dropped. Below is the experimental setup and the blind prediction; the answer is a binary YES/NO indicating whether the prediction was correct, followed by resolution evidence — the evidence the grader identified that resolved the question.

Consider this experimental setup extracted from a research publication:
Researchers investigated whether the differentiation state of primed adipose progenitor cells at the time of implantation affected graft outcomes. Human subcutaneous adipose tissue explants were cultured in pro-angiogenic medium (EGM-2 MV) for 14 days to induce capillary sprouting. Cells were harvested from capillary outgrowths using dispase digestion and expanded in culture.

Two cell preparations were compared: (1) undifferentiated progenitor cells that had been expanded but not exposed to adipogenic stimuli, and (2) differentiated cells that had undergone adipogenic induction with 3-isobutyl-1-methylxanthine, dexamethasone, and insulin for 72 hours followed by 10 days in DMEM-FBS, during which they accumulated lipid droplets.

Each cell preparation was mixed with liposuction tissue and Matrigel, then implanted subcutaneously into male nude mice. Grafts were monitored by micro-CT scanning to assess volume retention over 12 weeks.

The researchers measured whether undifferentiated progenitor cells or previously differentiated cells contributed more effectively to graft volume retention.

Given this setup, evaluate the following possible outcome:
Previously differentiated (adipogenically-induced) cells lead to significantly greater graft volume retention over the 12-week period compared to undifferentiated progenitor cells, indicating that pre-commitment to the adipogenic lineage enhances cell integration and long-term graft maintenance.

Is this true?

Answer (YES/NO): YES